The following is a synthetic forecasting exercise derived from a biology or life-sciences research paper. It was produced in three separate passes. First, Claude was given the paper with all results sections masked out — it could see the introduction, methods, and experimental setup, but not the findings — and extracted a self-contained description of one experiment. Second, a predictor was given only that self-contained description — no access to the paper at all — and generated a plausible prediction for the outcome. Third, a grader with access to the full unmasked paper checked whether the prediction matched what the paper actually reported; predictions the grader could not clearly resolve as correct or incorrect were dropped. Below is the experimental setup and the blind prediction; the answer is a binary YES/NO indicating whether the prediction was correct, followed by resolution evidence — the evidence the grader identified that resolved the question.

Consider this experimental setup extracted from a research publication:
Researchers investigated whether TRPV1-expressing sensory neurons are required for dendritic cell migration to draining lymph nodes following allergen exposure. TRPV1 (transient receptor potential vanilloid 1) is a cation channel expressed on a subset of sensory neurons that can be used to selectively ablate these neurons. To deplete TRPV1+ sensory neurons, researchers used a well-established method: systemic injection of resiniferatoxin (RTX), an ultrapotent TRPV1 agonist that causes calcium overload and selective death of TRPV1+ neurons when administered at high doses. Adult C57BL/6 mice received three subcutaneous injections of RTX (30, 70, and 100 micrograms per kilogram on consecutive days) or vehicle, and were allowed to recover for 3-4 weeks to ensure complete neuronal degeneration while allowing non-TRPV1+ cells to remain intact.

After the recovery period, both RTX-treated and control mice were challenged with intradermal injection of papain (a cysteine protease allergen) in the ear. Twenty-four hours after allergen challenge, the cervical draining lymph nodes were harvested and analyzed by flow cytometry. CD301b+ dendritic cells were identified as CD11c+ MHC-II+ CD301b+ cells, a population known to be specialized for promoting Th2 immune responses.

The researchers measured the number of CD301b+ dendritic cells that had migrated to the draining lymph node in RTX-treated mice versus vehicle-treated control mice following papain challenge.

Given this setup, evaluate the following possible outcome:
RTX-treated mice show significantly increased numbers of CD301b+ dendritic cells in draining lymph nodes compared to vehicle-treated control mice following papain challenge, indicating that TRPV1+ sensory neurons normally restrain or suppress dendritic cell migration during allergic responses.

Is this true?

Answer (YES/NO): NO